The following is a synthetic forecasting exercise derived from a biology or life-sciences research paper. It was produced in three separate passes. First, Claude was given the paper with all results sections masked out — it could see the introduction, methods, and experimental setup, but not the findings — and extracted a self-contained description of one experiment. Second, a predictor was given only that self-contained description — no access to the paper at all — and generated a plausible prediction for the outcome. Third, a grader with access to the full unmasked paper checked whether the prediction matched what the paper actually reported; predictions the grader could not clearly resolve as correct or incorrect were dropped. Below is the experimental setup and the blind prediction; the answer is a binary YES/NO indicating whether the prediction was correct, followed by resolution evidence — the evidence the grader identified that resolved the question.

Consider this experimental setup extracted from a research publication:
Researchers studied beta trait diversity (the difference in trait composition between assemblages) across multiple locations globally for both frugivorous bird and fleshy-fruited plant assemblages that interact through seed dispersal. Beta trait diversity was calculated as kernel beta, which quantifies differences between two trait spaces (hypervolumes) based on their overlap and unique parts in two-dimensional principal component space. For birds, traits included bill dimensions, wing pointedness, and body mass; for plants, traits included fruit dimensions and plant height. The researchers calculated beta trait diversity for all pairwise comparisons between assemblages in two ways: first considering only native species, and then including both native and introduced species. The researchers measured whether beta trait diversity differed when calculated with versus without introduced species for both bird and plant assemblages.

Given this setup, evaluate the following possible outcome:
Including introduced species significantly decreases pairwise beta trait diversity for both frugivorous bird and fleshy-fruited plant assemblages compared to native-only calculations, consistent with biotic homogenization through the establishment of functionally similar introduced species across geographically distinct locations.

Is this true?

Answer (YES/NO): YES